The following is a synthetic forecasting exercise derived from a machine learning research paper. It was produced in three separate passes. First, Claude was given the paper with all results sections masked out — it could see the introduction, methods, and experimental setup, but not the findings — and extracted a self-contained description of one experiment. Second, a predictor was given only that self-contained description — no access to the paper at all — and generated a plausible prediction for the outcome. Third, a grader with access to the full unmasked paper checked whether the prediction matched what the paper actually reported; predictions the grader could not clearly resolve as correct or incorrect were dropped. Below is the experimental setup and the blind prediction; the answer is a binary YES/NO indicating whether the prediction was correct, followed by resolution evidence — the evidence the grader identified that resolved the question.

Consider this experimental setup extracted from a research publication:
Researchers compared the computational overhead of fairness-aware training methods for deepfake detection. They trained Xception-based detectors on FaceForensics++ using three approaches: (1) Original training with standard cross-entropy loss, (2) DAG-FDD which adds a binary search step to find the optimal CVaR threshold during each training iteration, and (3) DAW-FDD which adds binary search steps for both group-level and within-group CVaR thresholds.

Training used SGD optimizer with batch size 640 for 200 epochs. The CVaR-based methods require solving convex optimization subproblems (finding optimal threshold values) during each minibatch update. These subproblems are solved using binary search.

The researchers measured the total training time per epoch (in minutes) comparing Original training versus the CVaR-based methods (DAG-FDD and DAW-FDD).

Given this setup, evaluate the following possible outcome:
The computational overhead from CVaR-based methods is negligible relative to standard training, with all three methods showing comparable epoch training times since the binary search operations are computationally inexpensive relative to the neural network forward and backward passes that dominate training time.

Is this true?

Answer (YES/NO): YES